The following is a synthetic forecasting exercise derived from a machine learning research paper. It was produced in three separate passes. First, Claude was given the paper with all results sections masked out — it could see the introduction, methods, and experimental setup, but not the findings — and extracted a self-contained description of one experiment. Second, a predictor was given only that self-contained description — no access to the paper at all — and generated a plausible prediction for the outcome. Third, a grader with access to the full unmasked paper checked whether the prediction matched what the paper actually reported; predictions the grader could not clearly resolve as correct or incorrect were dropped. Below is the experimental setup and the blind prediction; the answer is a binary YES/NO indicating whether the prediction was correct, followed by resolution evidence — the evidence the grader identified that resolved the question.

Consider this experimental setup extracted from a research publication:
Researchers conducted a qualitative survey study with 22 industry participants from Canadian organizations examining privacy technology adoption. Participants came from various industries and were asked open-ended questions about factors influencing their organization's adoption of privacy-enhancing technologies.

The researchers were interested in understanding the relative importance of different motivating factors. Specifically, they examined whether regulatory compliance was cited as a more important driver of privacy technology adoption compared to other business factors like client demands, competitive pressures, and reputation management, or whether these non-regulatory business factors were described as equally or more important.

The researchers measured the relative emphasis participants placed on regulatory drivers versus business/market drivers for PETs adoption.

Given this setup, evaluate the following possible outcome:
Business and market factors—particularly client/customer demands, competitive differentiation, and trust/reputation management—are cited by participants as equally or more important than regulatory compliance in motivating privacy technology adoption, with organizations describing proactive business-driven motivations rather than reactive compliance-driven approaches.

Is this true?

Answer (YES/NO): YES